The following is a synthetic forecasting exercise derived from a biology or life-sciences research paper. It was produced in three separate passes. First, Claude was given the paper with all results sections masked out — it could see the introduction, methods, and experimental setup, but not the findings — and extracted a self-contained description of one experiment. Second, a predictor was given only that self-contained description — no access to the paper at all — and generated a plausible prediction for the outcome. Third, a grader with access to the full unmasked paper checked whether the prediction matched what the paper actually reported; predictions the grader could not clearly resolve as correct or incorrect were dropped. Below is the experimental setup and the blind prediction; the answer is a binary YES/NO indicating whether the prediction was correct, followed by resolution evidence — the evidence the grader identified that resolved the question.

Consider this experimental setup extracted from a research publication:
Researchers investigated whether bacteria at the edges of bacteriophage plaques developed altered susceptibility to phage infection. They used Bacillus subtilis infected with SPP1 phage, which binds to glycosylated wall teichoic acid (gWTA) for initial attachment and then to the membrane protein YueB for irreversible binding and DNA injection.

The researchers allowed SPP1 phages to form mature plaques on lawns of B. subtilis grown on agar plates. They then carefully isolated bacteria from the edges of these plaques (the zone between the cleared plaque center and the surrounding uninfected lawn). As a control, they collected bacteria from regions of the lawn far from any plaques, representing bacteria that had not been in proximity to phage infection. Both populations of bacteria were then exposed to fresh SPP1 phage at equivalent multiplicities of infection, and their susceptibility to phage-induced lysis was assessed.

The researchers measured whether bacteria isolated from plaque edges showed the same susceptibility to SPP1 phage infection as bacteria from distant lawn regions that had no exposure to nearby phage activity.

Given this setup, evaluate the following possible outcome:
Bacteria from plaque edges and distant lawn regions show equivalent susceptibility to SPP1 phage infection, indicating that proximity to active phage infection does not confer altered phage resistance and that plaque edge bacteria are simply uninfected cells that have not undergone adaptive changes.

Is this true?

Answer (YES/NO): NO